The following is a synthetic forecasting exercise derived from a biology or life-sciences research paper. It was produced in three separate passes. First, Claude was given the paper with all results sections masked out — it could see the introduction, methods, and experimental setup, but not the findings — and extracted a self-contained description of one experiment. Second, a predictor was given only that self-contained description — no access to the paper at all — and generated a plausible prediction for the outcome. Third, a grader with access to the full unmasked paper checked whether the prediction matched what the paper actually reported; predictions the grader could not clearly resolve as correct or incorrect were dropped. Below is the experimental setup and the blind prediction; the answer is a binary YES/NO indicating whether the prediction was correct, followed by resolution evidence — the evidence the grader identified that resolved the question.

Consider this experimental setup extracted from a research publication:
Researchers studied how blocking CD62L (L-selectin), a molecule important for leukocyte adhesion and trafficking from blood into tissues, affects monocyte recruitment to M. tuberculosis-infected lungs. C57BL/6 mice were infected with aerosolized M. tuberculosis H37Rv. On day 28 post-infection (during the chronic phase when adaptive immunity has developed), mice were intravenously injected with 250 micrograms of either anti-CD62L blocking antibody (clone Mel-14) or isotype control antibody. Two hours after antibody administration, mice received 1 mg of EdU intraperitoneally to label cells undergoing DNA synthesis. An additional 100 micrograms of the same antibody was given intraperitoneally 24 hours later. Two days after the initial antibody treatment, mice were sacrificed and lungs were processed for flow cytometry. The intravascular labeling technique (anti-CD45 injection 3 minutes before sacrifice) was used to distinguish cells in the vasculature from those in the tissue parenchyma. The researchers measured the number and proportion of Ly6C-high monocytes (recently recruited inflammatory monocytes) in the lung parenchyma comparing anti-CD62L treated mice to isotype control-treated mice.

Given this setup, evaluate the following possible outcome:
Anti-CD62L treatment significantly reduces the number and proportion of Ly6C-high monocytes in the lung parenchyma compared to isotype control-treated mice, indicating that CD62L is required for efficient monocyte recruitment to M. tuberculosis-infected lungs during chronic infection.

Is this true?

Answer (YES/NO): NO